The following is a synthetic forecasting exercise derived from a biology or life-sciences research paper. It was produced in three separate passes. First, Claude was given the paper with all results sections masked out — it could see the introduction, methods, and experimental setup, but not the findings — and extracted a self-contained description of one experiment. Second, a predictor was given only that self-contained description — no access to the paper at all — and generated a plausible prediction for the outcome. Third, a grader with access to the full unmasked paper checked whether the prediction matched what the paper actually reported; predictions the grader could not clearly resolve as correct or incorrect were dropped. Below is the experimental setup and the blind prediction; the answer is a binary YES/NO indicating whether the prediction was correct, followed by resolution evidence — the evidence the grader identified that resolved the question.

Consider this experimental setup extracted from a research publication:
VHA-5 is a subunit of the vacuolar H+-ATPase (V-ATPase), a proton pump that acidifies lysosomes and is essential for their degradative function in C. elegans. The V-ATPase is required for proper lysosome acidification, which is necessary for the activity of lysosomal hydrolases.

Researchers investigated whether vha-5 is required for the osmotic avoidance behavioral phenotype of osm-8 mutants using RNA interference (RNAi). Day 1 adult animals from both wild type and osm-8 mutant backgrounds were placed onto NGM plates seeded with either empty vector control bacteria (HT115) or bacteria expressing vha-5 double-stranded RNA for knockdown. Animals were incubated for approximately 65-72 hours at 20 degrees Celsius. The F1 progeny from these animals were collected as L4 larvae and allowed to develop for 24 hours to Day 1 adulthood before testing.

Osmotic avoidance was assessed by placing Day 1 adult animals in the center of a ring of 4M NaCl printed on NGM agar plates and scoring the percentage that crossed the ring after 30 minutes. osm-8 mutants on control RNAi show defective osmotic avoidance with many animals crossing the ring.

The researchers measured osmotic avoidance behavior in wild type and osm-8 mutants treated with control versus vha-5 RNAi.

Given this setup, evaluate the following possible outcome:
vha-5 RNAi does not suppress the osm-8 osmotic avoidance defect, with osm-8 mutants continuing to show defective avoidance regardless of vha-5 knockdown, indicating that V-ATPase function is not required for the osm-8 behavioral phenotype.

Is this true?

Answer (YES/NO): NO